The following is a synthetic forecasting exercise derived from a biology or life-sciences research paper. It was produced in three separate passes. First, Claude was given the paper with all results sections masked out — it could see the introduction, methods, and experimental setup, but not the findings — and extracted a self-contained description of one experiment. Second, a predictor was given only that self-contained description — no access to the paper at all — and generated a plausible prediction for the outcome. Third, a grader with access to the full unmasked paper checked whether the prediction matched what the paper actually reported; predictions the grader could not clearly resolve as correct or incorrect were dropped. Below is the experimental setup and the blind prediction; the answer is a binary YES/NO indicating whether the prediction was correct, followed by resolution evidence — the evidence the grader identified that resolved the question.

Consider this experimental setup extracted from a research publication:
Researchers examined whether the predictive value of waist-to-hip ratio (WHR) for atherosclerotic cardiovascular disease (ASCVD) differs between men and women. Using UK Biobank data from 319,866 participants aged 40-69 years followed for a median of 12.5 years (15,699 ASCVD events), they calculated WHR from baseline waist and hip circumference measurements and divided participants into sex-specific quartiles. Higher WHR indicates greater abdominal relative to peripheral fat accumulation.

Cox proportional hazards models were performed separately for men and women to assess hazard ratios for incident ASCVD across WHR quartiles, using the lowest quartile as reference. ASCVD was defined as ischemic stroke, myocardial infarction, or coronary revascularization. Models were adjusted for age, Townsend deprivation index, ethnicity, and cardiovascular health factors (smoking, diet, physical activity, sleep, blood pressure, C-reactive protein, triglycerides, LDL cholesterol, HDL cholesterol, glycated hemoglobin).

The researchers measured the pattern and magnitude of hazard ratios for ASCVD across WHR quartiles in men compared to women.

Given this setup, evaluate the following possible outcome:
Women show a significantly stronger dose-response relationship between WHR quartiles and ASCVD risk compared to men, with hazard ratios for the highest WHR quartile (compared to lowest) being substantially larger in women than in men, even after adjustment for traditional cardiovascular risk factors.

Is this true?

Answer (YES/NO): NO